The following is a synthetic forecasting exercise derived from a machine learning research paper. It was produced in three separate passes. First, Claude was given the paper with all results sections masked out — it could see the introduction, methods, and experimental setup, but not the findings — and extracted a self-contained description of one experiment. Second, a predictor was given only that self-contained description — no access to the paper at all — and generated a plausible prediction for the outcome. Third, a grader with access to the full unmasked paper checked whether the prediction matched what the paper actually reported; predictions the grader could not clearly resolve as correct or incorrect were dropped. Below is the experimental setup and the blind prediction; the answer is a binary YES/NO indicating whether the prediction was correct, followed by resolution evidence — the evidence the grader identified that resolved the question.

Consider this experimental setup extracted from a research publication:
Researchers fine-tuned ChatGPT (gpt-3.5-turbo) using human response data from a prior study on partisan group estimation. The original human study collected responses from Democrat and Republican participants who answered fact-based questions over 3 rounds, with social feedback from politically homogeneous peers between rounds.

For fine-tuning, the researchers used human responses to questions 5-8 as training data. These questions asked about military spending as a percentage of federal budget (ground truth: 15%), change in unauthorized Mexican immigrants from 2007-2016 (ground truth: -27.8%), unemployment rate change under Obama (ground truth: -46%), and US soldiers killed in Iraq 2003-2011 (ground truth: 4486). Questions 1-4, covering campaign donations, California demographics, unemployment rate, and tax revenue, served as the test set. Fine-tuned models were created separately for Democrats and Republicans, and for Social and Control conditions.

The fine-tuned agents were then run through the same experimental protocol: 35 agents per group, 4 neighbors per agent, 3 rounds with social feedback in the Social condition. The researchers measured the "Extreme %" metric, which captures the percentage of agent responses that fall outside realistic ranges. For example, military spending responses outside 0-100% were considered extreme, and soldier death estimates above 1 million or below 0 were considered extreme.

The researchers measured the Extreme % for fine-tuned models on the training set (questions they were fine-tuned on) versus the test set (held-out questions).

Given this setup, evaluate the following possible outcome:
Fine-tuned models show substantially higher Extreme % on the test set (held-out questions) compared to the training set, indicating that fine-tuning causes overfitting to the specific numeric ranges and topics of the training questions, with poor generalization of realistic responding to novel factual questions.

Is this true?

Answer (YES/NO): YES